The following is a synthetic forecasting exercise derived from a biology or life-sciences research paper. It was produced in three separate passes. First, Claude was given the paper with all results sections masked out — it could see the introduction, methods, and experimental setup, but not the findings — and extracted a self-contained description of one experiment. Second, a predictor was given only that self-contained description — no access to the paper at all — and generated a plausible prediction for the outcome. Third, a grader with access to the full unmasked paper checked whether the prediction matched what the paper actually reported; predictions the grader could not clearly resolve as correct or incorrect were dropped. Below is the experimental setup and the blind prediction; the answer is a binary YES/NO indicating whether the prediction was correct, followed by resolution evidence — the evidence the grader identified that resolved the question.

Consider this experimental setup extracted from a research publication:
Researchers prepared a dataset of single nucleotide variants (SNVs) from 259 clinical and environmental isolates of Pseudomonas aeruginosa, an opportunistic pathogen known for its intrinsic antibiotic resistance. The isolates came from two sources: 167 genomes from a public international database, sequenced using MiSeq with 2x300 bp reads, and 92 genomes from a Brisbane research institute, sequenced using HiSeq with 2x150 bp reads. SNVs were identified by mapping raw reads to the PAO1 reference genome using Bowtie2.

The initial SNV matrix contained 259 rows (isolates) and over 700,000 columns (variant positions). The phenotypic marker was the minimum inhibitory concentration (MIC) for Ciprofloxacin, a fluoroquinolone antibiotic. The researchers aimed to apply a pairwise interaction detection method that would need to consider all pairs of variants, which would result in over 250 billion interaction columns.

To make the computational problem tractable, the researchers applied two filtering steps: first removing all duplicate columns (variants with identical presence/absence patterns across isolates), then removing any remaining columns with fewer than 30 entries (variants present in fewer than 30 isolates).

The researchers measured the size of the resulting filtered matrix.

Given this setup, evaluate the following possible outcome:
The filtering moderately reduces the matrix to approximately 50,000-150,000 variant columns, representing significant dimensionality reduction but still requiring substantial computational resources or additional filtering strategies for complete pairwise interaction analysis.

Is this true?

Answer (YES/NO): YES